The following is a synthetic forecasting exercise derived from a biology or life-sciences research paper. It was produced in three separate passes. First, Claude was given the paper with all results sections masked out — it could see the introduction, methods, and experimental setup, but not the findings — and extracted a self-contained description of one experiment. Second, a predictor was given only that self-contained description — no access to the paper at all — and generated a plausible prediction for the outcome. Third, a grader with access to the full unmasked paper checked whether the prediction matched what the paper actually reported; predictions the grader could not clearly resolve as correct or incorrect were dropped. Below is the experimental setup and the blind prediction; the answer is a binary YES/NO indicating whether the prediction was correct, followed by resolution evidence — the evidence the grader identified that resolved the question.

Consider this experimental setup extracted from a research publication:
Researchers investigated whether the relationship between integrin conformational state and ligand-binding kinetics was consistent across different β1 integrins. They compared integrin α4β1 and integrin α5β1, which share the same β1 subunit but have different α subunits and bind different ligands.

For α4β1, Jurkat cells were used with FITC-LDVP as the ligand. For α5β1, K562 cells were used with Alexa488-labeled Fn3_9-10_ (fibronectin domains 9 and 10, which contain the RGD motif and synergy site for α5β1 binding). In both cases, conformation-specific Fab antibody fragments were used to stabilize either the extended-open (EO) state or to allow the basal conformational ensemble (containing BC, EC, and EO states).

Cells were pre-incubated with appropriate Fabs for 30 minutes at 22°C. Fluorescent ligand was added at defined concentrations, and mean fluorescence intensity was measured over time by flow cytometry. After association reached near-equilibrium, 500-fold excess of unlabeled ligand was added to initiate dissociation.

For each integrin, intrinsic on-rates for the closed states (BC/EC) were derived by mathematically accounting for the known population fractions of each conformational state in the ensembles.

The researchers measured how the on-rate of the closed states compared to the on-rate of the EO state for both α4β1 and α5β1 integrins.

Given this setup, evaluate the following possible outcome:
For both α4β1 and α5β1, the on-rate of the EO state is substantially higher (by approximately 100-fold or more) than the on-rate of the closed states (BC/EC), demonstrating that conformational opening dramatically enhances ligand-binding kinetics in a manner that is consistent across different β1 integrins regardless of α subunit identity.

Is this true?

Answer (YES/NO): NO